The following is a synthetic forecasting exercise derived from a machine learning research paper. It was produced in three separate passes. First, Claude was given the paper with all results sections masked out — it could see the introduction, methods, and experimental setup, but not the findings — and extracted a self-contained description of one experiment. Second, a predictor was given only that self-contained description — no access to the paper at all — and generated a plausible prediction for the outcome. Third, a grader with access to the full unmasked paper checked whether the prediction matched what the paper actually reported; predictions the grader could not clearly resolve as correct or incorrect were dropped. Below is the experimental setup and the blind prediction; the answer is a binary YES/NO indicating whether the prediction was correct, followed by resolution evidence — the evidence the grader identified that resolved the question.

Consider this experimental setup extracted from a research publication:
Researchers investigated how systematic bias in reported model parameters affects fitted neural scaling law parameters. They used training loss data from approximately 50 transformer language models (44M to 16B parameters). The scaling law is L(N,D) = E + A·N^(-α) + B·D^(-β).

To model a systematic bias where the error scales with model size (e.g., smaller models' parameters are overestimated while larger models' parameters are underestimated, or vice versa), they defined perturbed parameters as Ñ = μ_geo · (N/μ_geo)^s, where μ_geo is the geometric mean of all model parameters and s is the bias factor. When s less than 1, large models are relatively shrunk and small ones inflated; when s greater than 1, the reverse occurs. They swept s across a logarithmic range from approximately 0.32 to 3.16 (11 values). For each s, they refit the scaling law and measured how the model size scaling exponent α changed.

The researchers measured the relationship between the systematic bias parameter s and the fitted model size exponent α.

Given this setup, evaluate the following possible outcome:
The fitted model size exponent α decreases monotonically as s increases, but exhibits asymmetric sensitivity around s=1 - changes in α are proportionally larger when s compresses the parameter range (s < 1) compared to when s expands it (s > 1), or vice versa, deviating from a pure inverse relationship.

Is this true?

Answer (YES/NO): NO